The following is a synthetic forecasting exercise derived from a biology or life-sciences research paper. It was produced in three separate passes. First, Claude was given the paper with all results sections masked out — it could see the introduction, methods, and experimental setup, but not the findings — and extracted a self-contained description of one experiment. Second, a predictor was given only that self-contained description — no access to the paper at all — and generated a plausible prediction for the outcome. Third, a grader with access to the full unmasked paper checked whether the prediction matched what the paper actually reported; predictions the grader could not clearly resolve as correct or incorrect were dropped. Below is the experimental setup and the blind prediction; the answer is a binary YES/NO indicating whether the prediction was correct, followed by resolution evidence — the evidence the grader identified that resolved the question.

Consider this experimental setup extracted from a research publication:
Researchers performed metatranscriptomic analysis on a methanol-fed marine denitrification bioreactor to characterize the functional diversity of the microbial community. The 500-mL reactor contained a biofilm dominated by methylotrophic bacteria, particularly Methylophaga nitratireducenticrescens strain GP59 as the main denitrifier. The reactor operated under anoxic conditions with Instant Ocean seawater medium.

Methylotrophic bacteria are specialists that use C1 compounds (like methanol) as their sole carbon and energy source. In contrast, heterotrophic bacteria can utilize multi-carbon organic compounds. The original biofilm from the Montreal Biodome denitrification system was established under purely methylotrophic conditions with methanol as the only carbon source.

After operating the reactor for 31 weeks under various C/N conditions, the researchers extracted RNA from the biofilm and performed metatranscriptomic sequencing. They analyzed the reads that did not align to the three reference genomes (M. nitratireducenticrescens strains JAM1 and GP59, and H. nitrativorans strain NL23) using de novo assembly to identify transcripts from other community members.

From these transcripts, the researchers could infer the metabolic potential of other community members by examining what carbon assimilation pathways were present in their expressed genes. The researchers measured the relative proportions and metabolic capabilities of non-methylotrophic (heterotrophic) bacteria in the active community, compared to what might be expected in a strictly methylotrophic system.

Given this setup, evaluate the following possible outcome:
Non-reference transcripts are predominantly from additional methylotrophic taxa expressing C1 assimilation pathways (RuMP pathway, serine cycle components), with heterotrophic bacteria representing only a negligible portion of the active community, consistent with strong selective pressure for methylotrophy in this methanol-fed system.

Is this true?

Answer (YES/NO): NO